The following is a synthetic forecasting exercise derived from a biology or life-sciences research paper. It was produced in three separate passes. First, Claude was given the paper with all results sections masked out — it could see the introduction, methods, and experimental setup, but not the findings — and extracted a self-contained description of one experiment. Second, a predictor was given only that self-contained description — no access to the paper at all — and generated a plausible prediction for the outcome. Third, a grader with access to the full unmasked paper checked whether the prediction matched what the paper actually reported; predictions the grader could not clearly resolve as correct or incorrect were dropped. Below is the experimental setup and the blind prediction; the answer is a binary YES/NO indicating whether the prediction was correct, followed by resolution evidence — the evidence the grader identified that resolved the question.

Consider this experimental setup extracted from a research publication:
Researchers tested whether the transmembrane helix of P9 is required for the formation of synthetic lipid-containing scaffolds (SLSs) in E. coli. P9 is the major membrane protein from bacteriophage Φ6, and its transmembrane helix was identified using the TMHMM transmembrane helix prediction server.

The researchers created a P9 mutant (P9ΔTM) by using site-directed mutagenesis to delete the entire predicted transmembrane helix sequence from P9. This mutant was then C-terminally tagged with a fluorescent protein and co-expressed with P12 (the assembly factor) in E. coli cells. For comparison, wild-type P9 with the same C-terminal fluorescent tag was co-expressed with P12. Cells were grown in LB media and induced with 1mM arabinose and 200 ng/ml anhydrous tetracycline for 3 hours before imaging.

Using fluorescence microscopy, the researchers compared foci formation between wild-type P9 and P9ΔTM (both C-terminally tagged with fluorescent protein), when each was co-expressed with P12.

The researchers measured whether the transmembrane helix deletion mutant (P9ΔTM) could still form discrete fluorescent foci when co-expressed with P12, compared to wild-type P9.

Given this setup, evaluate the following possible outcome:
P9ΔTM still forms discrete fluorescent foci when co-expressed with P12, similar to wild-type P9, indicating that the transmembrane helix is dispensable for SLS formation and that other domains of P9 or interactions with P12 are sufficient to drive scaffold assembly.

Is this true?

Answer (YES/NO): NO